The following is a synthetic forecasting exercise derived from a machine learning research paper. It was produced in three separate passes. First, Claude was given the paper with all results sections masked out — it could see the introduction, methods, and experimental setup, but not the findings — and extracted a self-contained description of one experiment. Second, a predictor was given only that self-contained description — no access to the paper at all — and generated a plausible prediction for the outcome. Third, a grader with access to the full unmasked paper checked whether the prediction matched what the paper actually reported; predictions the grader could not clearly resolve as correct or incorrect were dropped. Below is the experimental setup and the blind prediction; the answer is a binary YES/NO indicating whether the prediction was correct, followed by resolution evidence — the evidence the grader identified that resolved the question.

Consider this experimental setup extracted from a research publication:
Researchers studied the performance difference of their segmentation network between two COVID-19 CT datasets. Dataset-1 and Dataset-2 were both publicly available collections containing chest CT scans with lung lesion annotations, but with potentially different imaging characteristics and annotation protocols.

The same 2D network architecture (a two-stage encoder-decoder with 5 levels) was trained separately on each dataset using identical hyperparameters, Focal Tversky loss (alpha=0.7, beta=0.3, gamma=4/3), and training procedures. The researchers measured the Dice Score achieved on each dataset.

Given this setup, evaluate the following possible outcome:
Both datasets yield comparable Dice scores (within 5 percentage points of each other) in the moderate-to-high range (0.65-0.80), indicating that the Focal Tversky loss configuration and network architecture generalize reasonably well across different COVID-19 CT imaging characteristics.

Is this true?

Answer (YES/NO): NO